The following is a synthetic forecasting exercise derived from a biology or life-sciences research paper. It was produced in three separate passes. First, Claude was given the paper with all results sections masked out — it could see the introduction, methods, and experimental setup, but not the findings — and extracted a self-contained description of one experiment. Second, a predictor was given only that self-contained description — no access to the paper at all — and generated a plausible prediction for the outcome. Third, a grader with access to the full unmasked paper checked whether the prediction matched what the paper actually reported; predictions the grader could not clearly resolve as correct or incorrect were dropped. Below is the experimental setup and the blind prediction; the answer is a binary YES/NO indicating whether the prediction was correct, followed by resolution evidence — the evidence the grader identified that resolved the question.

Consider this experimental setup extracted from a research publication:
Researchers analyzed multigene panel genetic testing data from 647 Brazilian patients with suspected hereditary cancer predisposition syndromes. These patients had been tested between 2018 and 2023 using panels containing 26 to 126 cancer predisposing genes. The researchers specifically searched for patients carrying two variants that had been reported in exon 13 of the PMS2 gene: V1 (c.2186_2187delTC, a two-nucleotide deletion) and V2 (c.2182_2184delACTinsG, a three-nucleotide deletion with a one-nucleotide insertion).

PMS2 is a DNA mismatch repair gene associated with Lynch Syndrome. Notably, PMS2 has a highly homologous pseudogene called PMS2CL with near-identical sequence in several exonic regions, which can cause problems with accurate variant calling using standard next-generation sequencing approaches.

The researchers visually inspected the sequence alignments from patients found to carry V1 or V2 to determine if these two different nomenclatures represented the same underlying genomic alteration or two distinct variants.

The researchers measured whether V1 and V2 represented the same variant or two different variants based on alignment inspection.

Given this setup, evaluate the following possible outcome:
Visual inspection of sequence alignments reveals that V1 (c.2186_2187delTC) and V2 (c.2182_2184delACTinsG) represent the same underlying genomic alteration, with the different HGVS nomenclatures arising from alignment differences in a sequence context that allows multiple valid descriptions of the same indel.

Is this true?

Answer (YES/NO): YES